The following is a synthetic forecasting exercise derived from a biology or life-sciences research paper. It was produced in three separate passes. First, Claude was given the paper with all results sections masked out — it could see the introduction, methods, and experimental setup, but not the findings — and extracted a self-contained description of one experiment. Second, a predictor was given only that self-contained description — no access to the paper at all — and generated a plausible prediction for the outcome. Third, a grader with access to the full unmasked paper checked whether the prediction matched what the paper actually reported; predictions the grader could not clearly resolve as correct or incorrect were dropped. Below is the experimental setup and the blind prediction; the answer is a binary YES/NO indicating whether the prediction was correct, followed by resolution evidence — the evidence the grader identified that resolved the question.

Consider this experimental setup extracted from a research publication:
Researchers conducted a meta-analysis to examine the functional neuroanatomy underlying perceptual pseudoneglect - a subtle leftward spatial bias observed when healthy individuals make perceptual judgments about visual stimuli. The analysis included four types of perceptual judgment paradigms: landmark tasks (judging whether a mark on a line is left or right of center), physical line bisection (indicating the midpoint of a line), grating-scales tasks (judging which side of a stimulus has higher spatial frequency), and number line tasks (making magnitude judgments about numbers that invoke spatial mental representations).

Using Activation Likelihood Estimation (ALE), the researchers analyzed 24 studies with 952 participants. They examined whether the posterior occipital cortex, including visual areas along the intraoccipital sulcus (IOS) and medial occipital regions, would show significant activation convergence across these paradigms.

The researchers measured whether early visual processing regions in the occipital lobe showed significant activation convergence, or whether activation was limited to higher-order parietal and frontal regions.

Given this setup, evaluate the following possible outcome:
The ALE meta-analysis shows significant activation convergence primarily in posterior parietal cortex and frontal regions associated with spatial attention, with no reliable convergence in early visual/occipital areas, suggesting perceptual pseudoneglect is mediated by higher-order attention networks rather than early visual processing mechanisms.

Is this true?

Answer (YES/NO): NO